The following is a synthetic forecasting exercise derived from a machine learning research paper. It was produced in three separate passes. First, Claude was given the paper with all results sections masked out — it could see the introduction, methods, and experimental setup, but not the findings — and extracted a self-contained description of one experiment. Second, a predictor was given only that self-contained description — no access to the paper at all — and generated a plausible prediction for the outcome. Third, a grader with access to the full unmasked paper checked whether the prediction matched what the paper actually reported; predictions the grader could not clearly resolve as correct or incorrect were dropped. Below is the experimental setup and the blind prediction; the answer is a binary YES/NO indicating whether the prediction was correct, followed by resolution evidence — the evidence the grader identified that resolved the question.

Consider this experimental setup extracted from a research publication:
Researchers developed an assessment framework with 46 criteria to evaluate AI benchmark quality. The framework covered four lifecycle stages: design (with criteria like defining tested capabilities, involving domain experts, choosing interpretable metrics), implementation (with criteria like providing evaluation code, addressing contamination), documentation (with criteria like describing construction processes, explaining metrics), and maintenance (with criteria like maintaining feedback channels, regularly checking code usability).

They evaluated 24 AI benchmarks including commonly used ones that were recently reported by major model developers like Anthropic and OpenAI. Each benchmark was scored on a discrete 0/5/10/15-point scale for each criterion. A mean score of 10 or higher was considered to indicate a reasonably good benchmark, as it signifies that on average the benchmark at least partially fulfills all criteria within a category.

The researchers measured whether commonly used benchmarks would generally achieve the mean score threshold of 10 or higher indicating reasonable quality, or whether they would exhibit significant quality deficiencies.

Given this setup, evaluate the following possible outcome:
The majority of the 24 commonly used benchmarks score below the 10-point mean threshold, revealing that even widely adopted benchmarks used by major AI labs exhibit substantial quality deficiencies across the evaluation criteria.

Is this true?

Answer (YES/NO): NO